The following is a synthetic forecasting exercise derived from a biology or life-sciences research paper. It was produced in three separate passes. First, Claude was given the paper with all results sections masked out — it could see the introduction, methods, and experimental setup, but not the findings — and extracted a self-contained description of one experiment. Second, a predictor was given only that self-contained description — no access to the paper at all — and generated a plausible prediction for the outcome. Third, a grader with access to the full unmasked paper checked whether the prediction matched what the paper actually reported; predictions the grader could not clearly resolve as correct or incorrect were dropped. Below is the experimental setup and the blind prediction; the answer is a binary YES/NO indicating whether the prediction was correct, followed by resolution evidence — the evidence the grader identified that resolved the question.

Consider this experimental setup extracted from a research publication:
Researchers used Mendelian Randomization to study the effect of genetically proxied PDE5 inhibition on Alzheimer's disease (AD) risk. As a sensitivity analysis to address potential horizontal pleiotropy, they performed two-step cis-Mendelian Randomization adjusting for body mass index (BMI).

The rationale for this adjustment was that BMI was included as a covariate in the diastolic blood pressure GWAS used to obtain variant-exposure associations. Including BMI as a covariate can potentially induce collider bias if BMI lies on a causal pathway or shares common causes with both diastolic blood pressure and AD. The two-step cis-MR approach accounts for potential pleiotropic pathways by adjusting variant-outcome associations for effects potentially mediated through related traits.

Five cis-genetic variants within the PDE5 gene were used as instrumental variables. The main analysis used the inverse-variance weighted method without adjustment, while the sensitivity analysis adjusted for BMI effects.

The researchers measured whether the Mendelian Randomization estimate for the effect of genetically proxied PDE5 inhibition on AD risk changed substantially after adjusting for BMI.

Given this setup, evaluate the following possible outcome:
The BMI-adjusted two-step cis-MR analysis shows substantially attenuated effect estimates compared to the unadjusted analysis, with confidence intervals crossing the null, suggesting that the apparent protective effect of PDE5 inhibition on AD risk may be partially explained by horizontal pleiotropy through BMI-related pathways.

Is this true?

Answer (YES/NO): NO